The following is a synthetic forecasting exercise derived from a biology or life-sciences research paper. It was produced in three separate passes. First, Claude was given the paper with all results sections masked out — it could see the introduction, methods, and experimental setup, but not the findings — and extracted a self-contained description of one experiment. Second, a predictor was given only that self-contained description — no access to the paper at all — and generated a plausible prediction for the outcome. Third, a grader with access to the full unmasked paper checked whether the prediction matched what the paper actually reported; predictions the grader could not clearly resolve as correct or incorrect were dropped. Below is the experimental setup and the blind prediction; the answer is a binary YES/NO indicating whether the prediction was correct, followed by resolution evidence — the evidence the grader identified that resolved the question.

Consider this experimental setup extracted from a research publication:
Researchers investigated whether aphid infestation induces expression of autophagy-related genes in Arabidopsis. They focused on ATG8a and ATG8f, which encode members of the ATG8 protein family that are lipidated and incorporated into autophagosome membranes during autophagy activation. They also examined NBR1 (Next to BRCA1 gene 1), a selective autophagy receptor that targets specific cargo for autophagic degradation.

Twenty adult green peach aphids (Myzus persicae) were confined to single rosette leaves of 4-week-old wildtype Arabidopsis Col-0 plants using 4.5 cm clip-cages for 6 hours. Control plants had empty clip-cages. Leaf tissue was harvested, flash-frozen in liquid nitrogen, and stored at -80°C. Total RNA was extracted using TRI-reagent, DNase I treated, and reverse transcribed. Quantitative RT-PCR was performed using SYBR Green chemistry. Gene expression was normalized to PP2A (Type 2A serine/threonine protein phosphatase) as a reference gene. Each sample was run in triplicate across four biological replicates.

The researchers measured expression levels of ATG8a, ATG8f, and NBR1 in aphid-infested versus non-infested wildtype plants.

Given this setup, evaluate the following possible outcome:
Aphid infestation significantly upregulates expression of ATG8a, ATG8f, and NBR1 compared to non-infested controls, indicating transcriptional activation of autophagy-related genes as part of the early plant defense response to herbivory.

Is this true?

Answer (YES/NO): YES